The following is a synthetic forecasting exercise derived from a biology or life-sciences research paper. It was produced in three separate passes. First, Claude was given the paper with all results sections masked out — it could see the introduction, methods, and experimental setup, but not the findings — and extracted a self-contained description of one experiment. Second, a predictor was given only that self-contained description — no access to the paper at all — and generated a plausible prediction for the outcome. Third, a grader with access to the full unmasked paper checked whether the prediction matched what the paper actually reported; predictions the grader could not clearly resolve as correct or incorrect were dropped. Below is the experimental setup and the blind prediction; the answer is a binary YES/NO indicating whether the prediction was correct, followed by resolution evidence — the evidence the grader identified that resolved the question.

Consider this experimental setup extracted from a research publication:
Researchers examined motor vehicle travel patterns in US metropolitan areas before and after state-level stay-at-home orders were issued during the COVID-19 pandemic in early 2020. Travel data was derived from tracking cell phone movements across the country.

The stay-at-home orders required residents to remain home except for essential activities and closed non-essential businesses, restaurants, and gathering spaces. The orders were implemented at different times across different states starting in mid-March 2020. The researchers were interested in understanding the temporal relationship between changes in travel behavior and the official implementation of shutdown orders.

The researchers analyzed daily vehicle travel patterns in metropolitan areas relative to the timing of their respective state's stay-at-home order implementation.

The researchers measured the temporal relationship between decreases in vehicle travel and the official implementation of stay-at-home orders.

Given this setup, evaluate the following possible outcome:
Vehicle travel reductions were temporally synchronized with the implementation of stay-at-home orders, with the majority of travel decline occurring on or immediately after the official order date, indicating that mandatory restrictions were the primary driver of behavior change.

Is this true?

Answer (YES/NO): NO